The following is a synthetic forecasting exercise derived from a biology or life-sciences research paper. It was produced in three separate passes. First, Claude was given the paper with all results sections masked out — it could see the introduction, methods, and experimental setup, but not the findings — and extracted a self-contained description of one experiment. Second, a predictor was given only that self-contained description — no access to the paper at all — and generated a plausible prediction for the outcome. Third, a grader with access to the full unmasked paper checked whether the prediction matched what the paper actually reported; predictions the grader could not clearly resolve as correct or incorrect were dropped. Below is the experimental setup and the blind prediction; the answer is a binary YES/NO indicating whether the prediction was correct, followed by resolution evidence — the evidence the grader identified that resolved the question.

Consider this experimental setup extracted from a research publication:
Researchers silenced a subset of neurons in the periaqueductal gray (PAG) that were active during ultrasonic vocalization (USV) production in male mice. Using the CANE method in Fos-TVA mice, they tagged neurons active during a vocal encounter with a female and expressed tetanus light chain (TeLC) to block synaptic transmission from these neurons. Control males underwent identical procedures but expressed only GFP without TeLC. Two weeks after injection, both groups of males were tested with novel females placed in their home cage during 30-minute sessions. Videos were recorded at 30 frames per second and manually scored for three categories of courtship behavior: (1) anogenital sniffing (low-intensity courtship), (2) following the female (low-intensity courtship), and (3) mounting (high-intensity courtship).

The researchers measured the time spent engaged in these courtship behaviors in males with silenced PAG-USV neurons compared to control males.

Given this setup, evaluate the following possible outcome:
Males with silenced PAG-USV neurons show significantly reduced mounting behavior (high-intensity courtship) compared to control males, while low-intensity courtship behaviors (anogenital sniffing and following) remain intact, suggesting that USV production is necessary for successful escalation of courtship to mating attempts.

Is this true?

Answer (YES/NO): NO